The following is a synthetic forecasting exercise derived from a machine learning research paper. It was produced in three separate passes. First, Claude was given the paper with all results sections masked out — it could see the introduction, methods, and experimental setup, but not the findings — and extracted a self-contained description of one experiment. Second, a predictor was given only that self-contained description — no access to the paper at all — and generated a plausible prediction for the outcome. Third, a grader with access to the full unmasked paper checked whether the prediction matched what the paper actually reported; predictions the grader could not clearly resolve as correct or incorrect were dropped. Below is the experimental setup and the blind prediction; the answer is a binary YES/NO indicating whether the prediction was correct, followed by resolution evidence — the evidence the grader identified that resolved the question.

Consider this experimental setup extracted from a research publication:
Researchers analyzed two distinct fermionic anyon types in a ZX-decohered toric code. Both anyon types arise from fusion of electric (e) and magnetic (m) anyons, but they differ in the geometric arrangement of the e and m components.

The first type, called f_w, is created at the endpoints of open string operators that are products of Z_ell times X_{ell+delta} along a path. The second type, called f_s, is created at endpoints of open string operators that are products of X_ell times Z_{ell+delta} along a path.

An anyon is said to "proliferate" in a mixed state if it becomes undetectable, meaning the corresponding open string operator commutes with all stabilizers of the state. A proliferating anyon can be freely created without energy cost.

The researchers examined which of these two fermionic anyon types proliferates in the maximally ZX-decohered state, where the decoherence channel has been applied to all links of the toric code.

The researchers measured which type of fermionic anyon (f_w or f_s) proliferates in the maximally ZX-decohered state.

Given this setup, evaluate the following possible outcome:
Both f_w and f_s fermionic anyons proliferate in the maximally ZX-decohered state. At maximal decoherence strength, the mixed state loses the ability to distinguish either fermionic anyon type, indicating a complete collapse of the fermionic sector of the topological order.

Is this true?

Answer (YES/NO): NO